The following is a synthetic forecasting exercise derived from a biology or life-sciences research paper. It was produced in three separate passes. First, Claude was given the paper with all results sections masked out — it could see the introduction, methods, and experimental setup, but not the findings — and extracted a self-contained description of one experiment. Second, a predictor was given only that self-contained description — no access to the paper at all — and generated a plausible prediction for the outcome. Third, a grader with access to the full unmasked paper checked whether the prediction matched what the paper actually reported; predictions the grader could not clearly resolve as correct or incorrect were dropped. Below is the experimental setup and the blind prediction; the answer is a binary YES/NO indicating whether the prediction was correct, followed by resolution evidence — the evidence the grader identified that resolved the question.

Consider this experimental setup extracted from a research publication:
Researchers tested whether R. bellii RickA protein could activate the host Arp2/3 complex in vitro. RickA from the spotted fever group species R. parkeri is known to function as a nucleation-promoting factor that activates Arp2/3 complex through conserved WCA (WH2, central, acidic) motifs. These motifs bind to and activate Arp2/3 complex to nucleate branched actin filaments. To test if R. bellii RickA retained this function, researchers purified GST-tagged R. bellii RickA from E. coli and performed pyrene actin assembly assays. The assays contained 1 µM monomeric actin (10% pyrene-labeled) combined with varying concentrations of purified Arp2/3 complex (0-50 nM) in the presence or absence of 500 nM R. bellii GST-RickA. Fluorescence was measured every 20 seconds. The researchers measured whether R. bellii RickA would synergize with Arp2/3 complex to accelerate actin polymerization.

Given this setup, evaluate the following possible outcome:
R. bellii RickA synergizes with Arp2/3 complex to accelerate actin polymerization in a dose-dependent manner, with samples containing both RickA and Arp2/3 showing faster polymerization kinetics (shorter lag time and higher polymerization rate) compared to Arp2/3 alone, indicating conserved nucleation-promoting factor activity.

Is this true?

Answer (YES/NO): YES